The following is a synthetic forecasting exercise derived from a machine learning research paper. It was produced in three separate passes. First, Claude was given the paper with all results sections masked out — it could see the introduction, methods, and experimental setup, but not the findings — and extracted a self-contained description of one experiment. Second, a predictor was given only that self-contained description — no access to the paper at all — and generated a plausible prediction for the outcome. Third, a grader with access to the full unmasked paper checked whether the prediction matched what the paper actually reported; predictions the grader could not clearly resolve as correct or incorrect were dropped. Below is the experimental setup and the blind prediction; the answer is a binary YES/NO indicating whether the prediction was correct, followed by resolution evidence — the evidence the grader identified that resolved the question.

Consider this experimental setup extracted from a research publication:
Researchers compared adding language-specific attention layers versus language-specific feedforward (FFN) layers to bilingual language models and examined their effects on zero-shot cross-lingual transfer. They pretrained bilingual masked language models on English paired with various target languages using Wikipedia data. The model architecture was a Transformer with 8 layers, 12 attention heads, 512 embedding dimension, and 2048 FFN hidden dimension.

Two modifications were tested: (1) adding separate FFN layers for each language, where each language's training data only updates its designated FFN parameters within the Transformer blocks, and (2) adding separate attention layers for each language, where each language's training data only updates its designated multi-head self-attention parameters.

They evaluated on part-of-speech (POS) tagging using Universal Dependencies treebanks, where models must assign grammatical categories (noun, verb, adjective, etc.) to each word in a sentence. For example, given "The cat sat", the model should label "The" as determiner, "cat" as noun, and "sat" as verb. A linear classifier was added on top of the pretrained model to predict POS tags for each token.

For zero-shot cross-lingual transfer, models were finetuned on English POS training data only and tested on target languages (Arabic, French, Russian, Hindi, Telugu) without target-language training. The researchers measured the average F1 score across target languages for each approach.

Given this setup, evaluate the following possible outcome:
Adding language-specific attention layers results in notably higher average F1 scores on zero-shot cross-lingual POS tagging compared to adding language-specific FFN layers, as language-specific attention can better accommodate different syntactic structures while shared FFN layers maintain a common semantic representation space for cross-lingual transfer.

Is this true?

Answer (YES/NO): NO